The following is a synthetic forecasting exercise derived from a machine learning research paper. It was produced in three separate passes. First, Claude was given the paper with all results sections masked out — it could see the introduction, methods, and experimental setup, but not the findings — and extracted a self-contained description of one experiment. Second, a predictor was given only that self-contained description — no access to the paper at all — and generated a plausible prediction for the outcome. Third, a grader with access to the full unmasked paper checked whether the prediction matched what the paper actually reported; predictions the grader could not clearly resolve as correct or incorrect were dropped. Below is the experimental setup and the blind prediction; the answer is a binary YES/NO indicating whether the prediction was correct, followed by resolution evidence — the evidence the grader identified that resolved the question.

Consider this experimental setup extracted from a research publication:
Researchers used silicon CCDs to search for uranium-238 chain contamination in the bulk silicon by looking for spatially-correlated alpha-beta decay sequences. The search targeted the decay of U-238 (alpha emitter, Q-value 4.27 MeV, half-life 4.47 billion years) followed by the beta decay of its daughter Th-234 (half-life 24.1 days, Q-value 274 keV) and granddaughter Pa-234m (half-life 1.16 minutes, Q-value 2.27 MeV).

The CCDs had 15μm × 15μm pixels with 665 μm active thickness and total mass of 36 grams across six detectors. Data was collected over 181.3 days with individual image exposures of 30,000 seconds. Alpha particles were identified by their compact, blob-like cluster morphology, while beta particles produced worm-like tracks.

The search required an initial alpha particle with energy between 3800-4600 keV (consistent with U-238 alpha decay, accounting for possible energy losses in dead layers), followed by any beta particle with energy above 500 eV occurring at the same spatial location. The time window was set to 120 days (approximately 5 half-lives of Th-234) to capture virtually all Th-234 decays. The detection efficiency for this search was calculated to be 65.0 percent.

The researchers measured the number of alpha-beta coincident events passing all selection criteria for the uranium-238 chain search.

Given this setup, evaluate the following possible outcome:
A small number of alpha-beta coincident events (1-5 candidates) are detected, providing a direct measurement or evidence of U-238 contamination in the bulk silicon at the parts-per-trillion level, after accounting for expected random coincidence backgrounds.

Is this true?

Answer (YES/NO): NO